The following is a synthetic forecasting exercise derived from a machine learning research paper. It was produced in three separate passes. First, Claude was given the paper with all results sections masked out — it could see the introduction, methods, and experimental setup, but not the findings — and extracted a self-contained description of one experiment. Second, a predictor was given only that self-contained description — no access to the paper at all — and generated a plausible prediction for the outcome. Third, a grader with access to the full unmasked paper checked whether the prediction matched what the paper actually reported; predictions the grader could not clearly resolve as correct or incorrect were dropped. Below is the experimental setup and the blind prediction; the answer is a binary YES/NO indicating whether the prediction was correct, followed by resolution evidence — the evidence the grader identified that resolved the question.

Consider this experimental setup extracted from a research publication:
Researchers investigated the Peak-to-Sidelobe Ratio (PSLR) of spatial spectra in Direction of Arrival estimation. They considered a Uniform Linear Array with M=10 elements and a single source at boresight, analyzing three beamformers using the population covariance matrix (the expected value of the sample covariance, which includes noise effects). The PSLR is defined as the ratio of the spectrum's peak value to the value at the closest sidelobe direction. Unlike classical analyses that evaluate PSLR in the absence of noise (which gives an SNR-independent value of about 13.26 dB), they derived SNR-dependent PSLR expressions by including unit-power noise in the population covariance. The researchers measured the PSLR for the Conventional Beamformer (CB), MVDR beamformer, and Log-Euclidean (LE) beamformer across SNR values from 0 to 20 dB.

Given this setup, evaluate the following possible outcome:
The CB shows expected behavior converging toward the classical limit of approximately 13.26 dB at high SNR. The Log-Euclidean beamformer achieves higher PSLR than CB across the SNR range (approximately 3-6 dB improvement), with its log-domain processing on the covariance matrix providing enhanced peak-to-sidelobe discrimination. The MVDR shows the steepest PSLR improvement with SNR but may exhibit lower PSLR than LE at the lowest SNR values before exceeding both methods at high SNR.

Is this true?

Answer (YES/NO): NO